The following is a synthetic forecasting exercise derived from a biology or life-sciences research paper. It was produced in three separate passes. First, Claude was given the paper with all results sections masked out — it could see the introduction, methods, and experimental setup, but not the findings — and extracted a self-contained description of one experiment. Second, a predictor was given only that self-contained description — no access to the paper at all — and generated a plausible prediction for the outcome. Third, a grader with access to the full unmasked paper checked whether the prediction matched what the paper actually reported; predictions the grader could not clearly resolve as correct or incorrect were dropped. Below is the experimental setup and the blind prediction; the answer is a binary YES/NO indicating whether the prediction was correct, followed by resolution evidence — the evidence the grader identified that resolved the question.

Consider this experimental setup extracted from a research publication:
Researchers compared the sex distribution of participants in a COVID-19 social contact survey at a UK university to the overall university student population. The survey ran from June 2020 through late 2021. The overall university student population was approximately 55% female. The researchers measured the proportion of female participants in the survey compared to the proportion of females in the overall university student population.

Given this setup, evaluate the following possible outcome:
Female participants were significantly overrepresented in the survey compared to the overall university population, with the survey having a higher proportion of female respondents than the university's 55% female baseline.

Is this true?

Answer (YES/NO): YES